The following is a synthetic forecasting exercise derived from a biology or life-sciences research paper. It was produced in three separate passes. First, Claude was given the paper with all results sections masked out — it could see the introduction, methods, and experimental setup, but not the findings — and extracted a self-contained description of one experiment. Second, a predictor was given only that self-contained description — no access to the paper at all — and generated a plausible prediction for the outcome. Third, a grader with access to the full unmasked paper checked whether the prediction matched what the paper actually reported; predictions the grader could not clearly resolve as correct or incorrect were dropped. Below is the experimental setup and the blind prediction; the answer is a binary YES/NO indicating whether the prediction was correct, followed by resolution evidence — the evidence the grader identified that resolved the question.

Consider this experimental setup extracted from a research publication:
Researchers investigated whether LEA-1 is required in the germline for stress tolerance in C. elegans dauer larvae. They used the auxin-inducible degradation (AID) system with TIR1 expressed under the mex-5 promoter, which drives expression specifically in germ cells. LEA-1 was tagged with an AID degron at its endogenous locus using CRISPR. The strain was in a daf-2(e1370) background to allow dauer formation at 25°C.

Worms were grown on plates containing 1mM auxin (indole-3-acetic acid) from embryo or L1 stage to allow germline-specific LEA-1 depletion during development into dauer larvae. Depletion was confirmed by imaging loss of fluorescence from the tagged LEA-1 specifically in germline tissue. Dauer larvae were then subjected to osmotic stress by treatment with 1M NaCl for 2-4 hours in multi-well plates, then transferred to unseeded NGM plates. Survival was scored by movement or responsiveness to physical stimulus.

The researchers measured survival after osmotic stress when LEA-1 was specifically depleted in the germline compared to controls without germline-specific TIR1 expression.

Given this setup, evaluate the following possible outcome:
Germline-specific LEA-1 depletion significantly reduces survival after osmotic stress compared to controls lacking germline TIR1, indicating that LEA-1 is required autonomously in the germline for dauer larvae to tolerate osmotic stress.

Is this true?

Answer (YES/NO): NO